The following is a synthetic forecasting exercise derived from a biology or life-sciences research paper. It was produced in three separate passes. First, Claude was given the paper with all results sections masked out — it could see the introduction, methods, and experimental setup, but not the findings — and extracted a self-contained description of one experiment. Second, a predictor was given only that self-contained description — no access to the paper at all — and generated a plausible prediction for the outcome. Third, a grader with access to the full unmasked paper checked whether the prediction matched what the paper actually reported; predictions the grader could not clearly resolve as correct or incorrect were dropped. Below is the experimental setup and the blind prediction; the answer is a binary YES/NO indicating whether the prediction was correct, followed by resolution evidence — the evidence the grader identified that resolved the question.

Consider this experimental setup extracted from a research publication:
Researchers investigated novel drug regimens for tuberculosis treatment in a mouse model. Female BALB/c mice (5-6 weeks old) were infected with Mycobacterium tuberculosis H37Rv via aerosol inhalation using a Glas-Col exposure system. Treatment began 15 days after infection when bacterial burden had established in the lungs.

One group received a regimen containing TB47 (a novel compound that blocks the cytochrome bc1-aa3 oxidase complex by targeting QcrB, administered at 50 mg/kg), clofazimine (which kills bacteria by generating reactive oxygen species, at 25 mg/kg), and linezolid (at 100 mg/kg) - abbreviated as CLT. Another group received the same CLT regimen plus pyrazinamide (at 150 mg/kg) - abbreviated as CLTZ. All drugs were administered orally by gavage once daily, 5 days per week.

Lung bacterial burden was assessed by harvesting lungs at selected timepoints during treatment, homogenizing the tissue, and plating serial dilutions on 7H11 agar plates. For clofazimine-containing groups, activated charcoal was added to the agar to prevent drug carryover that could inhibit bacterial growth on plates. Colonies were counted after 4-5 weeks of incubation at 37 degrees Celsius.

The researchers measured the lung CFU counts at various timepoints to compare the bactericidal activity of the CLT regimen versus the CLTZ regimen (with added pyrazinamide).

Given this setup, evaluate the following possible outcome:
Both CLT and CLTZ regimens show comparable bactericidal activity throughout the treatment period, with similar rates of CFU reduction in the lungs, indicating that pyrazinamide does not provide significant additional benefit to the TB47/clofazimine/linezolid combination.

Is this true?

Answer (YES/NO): NO